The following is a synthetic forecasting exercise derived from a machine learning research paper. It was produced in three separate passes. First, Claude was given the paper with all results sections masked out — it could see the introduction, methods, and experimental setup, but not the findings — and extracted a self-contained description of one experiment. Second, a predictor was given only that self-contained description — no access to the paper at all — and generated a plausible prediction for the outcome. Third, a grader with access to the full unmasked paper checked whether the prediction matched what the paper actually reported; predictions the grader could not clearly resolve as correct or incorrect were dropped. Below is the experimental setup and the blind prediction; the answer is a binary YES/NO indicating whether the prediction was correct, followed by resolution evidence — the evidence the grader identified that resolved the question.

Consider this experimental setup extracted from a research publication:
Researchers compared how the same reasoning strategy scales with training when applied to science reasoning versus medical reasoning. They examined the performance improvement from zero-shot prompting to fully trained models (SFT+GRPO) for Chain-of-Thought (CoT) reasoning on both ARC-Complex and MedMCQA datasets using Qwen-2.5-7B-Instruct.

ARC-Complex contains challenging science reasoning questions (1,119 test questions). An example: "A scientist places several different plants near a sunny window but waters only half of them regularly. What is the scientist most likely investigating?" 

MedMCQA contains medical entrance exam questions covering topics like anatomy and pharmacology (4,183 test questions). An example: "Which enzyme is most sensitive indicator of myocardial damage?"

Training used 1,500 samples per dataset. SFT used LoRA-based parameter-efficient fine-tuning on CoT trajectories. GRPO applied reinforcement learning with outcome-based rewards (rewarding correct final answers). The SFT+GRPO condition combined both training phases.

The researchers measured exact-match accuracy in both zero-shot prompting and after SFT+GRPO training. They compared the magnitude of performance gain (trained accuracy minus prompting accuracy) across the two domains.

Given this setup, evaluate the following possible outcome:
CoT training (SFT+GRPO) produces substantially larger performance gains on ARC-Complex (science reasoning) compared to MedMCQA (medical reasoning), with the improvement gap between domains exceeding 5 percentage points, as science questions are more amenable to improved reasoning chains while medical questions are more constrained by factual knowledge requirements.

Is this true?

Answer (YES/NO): YES